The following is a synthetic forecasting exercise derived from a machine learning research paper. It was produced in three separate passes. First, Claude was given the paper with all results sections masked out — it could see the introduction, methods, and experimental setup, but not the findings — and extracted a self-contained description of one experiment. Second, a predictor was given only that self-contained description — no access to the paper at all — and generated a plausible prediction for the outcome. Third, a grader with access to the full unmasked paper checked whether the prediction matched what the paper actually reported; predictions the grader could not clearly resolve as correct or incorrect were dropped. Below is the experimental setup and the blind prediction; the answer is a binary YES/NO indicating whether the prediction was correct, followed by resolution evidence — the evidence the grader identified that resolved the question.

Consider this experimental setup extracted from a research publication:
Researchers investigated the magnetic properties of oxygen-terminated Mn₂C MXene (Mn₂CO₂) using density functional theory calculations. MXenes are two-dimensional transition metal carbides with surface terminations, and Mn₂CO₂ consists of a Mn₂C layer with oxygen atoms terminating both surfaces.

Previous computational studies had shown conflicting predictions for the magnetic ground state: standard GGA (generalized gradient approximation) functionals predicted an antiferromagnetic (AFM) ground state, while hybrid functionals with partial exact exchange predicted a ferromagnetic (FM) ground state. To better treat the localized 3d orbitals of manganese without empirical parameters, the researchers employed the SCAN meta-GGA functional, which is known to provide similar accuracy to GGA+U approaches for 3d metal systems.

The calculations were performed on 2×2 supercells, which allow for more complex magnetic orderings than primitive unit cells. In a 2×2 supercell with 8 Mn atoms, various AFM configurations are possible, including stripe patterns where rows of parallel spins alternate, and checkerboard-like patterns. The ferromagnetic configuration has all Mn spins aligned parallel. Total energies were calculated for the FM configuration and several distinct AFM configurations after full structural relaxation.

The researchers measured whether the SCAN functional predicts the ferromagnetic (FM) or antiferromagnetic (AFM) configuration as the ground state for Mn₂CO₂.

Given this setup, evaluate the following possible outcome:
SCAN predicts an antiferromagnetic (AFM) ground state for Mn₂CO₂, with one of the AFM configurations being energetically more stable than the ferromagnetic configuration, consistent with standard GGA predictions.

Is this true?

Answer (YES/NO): YES